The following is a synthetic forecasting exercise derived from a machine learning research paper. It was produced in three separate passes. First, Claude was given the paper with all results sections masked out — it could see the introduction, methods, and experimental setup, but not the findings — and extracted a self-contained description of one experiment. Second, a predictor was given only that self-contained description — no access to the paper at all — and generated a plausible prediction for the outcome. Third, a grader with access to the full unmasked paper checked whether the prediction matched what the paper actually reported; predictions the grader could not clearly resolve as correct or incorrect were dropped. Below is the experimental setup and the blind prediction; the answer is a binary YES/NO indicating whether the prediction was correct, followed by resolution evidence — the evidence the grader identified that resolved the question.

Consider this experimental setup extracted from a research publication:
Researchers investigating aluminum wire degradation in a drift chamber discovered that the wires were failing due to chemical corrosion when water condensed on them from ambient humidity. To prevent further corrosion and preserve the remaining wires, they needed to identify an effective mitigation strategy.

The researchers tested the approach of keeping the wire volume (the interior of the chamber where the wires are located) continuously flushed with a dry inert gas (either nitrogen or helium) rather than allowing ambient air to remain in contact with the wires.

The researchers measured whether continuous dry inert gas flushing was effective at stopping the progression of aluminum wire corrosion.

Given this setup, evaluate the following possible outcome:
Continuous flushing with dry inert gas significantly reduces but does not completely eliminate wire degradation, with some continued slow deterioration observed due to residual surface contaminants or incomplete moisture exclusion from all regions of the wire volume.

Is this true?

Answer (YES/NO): NO